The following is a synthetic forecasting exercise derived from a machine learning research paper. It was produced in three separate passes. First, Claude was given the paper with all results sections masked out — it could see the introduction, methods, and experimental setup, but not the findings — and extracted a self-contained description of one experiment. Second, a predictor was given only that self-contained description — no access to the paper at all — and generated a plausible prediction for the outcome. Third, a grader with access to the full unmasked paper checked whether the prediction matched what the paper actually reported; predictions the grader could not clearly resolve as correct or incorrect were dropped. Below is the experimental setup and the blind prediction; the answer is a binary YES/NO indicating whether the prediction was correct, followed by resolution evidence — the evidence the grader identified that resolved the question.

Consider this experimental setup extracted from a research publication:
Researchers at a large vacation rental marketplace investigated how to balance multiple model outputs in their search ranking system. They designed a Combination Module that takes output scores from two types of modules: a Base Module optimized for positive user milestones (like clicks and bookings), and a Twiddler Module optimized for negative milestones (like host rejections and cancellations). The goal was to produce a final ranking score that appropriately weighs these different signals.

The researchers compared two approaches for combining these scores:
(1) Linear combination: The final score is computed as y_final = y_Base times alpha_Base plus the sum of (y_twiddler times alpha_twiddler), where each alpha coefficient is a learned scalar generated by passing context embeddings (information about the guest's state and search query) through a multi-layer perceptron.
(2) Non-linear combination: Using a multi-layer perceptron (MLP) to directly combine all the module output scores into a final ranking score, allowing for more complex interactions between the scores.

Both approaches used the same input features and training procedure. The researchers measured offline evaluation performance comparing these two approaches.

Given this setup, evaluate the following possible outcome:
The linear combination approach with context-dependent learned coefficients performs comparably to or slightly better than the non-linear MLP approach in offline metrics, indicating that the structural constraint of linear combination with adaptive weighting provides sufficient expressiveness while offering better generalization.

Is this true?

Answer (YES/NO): NO